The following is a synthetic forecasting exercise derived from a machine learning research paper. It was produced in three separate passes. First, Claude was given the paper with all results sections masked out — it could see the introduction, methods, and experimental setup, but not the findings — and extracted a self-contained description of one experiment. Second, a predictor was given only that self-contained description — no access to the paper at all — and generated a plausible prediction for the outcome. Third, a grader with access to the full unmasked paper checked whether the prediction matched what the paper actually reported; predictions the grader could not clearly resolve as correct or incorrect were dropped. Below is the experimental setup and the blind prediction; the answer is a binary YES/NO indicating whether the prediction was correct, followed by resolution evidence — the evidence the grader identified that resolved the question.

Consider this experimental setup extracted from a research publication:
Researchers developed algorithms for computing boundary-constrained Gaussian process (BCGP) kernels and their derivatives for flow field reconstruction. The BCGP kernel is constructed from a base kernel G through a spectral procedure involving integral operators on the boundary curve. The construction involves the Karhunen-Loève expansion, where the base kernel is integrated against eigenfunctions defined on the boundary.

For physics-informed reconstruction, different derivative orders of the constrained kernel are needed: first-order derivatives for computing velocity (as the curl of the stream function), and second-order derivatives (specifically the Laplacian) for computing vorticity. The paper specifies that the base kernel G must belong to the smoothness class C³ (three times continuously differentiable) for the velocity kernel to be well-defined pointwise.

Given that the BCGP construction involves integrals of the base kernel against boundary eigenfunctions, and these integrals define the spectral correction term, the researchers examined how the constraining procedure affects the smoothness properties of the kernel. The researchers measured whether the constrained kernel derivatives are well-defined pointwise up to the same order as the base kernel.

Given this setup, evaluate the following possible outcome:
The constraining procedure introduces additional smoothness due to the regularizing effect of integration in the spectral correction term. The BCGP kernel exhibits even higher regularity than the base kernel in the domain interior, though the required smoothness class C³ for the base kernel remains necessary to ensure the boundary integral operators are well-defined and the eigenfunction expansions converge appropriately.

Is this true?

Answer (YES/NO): NO